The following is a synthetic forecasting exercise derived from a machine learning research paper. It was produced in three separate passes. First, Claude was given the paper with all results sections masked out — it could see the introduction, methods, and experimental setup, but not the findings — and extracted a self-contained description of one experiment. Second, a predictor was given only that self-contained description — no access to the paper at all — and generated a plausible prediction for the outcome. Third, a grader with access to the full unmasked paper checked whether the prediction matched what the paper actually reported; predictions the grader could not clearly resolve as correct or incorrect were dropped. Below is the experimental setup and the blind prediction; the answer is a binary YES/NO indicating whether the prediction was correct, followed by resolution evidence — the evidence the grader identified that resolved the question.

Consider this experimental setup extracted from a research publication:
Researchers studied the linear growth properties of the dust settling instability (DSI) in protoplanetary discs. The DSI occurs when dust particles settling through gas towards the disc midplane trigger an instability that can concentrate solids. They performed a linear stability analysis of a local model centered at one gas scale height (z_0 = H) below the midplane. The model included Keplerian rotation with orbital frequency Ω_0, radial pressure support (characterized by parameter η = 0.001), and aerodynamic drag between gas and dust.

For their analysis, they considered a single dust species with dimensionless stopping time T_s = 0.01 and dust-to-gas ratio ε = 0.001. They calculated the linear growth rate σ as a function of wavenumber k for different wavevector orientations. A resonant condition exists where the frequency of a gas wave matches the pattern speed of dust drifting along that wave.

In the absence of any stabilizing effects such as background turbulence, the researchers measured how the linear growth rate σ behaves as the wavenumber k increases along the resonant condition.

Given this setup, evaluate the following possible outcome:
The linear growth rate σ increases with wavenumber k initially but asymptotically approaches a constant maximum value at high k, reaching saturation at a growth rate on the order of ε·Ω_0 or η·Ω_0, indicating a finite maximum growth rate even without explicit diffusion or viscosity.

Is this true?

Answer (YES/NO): NO